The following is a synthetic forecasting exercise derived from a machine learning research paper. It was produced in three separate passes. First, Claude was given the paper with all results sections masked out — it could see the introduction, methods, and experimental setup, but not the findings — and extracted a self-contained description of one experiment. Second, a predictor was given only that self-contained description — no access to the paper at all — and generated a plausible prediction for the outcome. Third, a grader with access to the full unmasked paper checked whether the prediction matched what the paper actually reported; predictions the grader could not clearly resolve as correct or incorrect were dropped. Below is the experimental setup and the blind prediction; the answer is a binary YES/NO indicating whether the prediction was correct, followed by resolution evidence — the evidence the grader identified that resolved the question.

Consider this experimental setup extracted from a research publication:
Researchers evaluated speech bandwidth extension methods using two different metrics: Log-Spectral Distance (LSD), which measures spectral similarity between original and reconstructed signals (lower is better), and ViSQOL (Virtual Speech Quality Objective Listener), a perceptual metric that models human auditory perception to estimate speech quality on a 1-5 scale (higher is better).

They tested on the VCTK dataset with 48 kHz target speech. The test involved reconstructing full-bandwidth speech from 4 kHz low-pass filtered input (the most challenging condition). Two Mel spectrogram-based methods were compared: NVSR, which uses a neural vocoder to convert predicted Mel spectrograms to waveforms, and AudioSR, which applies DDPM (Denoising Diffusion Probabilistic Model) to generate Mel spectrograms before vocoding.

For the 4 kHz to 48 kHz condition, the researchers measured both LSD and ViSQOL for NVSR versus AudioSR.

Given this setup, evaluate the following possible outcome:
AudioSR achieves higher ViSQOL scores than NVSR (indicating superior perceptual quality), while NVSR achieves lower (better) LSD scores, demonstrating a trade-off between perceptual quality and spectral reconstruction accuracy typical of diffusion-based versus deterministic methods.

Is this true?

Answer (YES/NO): NO